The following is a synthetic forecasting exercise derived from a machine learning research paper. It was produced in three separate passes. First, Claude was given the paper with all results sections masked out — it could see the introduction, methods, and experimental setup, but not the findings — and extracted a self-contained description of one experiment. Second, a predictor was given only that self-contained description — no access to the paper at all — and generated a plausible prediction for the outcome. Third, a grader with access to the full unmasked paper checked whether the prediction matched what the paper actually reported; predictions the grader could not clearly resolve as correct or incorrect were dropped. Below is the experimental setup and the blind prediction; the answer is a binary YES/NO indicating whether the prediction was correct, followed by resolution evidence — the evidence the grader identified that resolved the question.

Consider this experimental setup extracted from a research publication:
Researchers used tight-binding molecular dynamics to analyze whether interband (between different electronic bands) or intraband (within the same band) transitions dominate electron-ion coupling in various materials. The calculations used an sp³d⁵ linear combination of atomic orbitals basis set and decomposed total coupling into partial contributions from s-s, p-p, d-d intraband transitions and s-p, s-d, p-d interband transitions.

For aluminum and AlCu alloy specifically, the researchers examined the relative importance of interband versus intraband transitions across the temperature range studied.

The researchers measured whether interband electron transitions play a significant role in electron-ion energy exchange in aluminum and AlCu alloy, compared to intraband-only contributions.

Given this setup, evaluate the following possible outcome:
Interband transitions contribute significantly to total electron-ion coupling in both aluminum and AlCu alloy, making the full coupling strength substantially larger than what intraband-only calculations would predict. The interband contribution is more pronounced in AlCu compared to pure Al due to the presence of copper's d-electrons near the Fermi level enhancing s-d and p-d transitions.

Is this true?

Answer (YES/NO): NO